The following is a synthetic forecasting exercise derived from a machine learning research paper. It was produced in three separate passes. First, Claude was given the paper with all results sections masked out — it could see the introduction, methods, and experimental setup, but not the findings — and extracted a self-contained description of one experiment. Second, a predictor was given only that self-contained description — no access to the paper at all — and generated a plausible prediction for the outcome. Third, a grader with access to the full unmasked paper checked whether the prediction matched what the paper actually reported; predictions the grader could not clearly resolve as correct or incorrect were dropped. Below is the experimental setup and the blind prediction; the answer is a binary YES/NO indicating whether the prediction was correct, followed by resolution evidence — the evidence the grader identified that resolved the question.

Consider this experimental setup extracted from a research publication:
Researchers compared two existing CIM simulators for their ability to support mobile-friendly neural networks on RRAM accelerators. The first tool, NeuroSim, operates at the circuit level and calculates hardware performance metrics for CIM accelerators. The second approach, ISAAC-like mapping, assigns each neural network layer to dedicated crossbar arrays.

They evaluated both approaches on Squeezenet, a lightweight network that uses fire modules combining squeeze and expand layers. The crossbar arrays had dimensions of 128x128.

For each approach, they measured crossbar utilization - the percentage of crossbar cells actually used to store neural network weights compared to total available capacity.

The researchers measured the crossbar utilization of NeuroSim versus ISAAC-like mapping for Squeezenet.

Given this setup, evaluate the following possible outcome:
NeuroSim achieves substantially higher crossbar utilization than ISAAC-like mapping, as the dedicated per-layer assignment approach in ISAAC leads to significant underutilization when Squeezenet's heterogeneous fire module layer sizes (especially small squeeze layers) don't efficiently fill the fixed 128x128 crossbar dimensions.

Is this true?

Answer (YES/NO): NO